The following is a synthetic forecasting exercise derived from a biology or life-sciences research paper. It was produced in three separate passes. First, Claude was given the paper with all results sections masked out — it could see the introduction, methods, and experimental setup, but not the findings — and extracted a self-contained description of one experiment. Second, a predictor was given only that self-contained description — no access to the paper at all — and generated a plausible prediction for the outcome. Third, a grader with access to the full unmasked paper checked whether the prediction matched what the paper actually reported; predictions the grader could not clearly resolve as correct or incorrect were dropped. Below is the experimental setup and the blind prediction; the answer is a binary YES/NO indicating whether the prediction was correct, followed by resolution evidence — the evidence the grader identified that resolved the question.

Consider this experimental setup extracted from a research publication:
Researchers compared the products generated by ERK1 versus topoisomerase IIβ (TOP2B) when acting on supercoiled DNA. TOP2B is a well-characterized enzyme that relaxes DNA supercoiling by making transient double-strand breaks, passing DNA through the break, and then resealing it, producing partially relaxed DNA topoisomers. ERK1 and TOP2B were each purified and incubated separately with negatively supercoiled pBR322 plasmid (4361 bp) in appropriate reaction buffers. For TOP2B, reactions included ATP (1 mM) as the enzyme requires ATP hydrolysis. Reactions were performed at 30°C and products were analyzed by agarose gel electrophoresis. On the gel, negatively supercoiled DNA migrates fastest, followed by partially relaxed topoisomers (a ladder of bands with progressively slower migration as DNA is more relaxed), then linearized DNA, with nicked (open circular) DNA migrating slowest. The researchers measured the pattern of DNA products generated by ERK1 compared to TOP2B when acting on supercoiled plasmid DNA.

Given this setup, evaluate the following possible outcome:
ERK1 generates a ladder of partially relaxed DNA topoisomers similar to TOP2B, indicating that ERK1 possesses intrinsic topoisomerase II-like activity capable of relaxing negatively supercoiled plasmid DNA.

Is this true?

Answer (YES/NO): NO